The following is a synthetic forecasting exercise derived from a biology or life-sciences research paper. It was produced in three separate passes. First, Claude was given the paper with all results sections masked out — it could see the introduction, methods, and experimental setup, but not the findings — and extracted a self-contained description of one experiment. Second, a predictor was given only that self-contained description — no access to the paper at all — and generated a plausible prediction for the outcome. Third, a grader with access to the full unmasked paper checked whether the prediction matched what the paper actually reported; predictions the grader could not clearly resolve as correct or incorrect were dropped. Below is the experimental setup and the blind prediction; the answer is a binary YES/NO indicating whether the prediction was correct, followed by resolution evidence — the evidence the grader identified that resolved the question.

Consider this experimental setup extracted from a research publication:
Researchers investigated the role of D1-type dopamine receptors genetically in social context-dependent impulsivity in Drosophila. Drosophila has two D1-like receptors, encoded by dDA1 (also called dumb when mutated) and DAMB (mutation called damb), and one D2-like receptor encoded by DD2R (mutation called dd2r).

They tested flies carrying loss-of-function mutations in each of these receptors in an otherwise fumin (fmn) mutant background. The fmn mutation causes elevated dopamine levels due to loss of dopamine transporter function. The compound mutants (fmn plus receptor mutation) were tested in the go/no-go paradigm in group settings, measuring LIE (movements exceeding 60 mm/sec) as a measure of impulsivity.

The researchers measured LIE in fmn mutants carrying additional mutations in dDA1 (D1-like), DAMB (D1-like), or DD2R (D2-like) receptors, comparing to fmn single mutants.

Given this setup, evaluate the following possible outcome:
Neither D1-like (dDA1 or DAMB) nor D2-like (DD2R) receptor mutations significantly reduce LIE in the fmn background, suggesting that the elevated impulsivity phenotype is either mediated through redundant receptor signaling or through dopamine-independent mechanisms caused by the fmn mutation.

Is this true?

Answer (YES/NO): NO